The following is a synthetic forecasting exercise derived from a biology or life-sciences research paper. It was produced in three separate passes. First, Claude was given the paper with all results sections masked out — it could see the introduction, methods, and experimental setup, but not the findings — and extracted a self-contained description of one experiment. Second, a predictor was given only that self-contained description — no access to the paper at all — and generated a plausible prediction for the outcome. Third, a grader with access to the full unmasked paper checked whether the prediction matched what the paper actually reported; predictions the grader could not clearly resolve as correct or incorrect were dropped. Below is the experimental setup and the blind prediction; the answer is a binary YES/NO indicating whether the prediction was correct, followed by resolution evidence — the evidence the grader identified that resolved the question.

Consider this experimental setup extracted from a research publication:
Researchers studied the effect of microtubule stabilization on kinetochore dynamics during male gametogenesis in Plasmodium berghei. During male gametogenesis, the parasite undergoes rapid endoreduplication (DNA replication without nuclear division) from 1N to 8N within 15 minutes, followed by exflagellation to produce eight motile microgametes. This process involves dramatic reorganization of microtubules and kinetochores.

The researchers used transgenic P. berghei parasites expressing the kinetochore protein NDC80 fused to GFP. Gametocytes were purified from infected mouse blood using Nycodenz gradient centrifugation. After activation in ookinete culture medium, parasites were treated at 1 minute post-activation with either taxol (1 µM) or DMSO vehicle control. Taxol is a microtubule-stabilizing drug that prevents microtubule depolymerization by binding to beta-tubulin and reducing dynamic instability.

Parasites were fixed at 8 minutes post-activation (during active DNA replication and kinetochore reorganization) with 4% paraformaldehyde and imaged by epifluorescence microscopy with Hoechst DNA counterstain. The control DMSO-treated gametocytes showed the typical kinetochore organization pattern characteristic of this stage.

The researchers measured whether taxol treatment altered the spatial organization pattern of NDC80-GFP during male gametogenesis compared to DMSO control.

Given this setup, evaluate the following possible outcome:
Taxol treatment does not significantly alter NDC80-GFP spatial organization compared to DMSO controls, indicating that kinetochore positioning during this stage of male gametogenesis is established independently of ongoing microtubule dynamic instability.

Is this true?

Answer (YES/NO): NO